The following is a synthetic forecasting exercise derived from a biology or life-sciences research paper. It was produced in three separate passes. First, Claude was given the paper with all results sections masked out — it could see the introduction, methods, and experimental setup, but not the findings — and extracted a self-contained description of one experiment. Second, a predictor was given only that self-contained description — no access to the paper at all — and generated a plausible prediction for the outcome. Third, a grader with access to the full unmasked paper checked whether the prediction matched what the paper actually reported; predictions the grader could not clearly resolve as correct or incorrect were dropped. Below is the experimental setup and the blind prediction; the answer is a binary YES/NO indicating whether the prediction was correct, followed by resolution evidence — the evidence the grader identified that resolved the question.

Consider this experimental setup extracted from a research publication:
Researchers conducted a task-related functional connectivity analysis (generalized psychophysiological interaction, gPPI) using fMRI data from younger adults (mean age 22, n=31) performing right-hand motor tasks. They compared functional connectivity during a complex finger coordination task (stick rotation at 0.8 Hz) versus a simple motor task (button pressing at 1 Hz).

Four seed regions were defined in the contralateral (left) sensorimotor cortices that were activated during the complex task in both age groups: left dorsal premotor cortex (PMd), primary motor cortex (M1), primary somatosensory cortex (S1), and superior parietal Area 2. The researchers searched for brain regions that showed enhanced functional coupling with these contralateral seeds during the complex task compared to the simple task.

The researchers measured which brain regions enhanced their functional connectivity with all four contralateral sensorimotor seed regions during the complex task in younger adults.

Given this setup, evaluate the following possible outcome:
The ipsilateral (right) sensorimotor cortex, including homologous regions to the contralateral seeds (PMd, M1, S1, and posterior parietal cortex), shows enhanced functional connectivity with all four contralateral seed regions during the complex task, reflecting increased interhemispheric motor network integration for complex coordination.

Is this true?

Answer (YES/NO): NO